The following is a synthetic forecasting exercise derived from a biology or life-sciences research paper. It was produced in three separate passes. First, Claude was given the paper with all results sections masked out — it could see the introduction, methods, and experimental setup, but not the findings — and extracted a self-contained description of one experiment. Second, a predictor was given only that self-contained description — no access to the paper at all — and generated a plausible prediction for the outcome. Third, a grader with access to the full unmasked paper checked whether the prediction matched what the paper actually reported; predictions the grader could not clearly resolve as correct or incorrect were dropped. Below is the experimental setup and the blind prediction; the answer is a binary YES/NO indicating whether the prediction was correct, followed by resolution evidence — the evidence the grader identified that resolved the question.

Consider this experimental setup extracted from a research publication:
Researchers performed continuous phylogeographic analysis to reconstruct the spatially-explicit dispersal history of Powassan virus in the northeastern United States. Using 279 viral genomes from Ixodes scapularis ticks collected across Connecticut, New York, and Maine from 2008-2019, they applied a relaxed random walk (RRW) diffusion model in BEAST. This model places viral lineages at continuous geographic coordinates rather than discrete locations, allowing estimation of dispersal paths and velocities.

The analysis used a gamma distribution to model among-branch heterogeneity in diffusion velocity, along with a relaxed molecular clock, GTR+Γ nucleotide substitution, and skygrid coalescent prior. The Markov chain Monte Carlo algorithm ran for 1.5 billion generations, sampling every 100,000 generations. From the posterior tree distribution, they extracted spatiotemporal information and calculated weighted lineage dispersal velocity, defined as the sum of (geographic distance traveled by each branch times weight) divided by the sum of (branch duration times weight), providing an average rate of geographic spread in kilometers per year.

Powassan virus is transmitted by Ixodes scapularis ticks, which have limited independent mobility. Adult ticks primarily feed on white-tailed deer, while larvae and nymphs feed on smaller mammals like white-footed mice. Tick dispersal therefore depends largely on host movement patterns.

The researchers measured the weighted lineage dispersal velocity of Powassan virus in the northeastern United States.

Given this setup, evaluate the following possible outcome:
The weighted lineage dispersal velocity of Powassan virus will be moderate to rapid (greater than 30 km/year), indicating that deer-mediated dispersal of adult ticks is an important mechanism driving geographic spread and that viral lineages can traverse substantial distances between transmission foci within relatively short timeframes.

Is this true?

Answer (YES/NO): NO